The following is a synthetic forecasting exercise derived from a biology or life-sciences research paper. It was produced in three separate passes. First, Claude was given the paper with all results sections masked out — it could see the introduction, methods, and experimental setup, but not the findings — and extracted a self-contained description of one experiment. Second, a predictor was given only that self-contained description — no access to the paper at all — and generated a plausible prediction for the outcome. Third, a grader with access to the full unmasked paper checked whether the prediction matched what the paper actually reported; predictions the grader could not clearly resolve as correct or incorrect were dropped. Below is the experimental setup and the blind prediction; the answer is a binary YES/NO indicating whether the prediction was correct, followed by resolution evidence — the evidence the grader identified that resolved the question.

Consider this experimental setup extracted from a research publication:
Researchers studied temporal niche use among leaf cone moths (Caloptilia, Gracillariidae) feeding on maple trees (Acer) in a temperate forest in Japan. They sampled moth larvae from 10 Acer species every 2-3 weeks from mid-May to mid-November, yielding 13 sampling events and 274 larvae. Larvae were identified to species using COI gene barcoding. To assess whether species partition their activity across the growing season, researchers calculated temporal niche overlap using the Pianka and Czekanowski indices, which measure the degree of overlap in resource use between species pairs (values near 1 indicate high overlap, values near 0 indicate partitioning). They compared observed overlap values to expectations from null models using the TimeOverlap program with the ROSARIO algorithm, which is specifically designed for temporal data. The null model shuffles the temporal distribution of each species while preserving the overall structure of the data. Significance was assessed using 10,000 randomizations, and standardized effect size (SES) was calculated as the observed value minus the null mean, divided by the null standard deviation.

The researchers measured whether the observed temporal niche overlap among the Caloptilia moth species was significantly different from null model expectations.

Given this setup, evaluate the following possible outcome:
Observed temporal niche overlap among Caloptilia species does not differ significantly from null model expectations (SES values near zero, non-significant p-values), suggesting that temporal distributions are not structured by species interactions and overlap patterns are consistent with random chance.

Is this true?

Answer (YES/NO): NO